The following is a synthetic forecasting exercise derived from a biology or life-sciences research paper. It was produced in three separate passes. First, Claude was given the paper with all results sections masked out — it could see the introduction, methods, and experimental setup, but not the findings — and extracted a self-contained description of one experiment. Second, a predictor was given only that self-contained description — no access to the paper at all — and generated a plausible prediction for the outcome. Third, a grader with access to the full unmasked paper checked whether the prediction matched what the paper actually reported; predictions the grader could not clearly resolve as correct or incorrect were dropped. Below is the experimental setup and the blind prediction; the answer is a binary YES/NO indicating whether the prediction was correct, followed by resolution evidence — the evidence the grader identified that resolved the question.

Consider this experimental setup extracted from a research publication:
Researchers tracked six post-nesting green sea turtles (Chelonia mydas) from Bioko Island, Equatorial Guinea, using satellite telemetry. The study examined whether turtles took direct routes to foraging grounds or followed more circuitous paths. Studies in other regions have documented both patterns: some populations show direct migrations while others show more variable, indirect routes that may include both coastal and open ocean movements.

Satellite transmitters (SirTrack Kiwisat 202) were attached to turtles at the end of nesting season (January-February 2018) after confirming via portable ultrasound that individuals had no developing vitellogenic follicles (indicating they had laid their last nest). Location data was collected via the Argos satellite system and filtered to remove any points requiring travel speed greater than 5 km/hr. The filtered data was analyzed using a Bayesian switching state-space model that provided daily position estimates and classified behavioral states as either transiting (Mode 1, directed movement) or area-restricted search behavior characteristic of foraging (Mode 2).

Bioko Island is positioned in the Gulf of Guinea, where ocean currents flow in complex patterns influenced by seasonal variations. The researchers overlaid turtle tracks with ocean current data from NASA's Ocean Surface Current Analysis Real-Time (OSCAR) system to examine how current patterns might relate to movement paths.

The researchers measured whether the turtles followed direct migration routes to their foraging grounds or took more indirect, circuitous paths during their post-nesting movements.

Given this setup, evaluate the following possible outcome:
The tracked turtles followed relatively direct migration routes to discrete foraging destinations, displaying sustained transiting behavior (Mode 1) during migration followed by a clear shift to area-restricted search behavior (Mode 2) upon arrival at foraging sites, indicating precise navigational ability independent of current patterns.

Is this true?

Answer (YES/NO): NO